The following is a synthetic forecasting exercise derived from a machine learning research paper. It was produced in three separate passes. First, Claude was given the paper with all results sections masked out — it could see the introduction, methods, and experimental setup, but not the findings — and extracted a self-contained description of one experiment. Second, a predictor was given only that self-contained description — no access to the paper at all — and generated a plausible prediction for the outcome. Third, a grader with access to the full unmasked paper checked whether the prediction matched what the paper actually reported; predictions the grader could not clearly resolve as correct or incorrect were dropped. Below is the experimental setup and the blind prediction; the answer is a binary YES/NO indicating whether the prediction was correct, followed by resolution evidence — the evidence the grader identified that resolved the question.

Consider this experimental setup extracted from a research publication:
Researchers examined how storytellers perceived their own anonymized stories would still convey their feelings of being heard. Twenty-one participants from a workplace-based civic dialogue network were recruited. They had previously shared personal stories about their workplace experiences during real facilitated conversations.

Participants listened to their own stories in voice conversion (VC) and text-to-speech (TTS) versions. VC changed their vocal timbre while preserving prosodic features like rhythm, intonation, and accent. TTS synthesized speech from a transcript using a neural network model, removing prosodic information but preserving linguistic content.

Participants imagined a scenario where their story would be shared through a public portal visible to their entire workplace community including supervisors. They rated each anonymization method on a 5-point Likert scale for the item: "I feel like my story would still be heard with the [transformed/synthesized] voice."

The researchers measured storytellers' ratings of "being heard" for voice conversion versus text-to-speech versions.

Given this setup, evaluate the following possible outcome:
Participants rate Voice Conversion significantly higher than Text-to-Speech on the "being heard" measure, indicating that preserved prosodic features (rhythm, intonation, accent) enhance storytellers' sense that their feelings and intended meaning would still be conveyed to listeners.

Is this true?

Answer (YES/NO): YES